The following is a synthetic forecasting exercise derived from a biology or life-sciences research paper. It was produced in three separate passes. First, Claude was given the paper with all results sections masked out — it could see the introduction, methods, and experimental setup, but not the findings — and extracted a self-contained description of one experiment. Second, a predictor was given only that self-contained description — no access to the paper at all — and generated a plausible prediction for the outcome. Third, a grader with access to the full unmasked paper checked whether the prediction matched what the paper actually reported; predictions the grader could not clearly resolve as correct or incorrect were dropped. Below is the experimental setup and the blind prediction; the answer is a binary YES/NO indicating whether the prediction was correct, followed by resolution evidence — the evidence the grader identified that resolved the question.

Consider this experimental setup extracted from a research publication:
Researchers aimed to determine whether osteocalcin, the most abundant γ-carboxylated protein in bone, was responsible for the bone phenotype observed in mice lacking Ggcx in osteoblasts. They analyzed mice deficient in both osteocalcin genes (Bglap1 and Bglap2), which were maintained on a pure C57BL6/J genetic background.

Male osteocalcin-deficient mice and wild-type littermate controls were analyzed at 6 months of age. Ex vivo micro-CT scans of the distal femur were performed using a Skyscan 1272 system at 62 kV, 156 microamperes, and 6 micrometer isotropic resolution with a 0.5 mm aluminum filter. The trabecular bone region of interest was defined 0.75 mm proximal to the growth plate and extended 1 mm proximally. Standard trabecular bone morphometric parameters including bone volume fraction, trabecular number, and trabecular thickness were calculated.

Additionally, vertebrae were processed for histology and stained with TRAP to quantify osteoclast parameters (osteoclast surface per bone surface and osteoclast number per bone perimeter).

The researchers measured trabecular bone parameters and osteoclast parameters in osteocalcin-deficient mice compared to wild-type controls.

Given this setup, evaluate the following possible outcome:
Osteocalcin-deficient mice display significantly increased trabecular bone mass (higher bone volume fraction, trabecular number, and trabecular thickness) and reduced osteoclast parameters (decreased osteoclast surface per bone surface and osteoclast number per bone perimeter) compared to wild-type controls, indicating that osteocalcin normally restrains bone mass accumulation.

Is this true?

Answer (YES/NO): NO